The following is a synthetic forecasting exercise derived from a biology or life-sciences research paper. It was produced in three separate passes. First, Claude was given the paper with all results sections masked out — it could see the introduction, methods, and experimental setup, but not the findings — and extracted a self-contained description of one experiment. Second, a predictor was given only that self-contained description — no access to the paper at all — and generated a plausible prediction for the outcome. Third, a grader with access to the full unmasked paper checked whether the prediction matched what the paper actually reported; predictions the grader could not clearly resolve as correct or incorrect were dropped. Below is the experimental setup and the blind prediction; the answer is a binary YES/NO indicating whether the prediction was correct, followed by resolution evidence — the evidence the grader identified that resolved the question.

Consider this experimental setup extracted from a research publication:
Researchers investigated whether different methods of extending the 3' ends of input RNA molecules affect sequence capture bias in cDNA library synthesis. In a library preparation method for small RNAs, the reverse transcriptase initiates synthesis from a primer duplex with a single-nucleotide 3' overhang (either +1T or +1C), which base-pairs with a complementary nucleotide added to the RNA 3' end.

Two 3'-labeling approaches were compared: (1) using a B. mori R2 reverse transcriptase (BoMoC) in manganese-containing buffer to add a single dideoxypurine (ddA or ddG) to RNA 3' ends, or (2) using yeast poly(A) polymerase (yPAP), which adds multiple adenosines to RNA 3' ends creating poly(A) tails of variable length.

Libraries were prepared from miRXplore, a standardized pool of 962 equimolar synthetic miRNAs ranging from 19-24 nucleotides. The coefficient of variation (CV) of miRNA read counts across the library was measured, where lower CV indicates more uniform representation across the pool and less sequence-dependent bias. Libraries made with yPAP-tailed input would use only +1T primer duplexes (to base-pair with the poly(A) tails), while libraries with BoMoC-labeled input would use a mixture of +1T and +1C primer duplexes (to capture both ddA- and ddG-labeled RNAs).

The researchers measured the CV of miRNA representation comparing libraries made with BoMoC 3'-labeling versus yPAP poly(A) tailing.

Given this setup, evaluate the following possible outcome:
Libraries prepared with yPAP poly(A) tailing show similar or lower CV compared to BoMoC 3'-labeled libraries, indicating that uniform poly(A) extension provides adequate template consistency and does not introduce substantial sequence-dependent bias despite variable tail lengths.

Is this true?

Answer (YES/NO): NO